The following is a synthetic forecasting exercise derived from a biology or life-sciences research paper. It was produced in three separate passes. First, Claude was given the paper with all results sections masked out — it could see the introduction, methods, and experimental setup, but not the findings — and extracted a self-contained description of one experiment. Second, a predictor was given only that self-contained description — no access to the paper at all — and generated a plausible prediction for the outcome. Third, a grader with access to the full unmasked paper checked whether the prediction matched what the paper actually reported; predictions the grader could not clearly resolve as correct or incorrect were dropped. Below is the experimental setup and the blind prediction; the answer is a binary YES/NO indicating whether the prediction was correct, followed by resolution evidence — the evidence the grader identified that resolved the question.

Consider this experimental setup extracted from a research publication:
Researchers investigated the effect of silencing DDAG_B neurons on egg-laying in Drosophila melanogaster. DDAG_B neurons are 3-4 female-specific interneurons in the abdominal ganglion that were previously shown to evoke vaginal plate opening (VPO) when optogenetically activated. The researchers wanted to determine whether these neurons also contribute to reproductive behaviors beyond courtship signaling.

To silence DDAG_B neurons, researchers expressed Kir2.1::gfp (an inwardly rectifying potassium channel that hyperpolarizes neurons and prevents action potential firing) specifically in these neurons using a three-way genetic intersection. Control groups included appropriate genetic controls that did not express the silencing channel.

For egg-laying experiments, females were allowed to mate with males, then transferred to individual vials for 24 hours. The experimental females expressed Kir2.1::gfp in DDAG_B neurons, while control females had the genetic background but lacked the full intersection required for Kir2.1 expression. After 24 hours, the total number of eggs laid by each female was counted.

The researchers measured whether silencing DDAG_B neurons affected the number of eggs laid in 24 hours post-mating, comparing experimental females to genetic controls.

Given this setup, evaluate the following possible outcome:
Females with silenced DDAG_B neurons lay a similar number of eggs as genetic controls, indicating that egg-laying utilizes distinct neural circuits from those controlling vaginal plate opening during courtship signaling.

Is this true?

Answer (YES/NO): YES